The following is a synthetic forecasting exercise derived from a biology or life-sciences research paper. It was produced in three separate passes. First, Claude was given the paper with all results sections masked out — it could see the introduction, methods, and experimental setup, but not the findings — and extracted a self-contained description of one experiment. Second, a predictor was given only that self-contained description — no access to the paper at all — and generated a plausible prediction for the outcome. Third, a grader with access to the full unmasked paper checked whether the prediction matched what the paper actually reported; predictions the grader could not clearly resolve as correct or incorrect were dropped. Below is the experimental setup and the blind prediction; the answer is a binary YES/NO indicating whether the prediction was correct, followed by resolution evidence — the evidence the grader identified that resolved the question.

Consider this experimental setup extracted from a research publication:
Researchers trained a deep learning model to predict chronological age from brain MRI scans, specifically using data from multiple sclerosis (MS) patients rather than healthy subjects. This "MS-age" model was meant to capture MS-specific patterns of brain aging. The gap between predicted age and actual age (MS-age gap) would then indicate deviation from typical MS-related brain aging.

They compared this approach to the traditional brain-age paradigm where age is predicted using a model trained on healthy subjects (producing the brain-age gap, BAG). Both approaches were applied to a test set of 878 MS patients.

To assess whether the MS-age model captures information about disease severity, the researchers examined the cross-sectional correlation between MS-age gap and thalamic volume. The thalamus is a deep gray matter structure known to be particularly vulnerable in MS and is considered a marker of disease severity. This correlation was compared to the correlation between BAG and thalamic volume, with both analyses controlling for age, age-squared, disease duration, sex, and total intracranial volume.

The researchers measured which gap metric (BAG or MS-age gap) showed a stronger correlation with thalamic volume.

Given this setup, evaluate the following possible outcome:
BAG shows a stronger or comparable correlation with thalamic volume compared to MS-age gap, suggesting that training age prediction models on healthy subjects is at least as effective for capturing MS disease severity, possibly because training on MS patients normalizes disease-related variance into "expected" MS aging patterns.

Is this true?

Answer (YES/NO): YES